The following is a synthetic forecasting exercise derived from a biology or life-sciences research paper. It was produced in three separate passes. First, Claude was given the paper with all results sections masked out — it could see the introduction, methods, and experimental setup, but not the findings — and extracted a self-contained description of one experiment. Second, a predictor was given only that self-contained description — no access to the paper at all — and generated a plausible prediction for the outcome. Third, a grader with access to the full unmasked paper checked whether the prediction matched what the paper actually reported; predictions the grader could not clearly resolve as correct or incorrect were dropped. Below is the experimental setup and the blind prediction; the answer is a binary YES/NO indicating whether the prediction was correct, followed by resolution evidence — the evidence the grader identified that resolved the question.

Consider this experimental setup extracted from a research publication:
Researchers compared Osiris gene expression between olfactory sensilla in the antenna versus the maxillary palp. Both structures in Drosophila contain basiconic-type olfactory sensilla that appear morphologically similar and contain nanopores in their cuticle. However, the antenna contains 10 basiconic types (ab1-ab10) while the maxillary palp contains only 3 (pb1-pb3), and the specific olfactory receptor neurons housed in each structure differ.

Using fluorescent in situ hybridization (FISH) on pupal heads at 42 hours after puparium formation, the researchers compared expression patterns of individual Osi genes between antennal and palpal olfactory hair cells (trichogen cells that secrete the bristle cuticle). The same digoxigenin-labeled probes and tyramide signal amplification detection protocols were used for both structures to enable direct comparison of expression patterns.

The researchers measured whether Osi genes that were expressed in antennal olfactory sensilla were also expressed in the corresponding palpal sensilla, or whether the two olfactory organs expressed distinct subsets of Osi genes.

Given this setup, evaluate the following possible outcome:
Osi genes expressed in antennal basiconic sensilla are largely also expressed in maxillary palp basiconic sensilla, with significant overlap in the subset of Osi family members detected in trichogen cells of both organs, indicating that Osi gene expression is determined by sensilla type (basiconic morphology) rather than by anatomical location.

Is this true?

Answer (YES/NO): YES